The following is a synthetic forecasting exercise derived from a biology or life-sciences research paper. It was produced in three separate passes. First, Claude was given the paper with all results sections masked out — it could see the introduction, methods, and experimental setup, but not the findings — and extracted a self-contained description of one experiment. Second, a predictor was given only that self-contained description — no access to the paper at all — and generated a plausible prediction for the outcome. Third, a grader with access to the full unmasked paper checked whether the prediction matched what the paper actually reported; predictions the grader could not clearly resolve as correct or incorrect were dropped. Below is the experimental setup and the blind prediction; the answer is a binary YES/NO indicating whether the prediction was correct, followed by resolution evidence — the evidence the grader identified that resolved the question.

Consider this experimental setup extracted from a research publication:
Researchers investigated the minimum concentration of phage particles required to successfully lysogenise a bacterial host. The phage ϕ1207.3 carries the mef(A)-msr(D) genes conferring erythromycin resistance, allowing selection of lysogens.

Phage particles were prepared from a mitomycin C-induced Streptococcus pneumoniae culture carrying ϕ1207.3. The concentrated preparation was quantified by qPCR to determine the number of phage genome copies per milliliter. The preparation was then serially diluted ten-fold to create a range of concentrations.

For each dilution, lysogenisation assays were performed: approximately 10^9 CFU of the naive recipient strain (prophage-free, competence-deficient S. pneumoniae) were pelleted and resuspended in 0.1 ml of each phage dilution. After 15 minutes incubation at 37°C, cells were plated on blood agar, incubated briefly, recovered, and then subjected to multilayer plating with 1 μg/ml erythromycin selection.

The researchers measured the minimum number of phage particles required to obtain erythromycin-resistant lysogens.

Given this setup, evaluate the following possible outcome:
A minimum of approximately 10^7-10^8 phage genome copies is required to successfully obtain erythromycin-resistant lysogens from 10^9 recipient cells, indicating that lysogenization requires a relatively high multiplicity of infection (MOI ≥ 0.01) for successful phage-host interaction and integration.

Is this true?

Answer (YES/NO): NO